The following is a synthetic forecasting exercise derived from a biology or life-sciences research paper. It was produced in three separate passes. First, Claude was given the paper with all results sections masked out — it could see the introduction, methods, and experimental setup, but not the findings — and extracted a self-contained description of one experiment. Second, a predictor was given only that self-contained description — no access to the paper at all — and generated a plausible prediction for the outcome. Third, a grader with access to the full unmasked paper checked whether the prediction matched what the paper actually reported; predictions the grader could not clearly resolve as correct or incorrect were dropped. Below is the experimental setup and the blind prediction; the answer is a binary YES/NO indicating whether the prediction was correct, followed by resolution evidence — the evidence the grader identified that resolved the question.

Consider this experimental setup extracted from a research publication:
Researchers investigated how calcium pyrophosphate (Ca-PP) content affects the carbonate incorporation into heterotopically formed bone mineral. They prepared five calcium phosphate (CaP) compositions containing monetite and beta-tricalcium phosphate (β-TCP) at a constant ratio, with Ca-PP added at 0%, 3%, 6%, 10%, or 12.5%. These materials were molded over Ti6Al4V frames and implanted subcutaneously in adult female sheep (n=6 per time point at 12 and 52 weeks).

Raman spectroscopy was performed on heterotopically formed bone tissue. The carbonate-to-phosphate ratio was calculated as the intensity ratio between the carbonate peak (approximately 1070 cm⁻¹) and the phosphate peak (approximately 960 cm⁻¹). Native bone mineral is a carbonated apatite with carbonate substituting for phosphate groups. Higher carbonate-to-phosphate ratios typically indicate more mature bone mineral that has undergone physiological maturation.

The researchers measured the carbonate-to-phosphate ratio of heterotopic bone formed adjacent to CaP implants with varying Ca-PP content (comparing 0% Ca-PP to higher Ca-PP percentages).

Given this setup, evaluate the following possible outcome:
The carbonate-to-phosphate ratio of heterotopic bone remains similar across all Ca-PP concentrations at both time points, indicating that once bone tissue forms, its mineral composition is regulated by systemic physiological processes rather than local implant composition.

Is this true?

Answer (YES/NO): NO